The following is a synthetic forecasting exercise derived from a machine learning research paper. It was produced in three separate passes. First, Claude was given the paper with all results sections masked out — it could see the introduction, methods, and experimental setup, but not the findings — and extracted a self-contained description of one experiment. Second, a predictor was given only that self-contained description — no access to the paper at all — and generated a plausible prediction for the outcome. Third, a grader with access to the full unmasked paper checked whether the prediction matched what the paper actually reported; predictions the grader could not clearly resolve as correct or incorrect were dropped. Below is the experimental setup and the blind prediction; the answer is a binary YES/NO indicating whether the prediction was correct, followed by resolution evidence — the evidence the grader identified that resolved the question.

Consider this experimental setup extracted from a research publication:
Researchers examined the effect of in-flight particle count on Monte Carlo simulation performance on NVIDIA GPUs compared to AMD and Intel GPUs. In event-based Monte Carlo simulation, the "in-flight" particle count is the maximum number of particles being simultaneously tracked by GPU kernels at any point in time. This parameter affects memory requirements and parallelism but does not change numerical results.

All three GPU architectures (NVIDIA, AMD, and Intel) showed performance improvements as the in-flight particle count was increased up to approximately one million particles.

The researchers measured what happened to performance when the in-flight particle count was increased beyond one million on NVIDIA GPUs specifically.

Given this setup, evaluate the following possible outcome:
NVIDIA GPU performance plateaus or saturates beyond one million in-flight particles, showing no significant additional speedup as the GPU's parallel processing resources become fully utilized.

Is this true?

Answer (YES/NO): NO